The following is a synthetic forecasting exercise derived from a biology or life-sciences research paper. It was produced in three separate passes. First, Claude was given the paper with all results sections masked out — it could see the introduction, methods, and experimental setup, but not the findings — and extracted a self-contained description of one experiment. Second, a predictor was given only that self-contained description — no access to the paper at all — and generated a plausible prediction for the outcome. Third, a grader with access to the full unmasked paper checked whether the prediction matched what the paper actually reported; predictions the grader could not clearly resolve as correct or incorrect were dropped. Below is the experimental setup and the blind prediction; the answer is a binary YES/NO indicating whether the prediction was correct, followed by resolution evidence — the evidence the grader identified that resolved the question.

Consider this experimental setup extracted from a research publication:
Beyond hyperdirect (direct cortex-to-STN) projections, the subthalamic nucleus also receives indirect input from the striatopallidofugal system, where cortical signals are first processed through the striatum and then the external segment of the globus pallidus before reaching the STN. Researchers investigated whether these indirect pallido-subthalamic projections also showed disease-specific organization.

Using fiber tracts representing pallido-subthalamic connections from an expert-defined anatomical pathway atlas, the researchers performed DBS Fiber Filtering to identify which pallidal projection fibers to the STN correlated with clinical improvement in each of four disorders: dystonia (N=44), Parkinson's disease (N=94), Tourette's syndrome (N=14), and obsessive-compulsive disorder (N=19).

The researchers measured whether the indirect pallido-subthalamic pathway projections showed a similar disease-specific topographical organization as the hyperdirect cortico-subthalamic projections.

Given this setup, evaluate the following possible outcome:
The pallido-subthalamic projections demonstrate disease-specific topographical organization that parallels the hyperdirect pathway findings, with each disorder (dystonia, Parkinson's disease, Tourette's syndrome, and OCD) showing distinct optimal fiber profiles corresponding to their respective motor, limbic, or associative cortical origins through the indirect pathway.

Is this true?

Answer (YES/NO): NO